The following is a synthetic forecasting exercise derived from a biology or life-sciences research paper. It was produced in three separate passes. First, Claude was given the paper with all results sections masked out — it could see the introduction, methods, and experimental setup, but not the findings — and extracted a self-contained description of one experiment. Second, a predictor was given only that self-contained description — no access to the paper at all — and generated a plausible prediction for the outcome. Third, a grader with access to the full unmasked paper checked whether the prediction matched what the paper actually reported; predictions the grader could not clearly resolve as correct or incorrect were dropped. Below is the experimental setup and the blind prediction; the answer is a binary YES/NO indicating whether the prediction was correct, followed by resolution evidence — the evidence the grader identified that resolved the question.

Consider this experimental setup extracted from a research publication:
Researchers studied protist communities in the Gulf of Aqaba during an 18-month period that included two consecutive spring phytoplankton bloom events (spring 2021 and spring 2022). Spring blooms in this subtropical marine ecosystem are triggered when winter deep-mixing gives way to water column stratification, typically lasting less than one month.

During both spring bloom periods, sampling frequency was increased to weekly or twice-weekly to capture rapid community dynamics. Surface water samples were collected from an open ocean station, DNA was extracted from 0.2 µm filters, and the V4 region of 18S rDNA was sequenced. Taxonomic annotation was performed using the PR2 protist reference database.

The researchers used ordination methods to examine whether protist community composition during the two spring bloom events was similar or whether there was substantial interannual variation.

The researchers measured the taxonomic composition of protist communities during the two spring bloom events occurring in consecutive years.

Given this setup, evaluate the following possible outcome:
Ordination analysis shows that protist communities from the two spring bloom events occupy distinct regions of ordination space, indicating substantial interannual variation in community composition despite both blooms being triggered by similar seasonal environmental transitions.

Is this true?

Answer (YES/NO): YES